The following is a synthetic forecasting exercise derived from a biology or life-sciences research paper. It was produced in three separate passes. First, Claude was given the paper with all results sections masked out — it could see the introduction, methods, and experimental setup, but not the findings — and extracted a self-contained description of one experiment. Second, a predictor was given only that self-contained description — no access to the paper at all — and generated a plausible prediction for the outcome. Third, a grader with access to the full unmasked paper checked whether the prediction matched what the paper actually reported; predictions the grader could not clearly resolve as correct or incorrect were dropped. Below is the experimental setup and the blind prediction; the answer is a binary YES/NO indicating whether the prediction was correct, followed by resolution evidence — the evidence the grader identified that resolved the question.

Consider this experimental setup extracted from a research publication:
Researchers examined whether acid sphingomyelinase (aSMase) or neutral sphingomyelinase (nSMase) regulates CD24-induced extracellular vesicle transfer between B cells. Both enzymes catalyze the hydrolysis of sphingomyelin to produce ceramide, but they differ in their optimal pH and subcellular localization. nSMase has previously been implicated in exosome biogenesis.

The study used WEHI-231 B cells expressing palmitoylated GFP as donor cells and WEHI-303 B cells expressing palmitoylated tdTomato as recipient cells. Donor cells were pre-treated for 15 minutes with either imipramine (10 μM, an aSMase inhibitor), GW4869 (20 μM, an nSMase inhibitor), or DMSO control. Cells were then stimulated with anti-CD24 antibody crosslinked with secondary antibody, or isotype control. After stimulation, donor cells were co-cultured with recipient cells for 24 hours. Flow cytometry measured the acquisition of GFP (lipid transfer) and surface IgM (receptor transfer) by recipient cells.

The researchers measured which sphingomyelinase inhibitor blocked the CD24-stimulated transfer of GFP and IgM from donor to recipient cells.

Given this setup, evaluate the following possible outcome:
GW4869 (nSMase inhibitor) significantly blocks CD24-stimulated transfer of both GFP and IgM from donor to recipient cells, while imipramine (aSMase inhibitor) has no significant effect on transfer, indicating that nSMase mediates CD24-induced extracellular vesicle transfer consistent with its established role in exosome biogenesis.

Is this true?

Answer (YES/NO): NO